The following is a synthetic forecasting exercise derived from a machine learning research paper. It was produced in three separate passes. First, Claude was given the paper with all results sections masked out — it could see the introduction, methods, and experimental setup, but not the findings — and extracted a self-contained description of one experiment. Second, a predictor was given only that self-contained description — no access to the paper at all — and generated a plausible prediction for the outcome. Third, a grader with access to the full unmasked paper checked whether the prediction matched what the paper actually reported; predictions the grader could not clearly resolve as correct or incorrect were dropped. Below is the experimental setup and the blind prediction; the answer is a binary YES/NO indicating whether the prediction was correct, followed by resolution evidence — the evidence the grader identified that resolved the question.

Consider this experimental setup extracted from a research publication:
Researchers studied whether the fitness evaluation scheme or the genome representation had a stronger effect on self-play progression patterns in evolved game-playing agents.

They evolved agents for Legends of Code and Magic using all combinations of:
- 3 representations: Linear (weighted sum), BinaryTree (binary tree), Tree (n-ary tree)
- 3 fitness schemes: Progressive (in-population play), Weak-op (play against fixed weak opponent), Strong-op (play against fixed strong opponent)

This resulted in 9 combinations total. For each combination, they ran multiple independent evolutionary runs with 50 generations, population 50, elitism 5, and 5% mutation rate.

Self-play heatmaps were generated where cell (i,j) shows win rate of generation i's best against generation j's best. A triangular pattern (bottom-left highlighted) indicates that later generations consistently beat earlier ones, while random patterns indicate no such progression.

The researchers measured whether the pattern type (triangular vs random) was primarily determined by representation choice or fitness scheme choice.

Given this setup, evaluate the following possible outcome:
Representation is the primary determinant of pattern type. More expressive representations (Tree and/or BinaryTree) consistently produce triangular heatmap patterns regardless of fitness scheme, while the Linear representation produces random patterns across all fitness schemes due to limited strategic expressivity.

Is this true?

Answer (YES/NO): NO